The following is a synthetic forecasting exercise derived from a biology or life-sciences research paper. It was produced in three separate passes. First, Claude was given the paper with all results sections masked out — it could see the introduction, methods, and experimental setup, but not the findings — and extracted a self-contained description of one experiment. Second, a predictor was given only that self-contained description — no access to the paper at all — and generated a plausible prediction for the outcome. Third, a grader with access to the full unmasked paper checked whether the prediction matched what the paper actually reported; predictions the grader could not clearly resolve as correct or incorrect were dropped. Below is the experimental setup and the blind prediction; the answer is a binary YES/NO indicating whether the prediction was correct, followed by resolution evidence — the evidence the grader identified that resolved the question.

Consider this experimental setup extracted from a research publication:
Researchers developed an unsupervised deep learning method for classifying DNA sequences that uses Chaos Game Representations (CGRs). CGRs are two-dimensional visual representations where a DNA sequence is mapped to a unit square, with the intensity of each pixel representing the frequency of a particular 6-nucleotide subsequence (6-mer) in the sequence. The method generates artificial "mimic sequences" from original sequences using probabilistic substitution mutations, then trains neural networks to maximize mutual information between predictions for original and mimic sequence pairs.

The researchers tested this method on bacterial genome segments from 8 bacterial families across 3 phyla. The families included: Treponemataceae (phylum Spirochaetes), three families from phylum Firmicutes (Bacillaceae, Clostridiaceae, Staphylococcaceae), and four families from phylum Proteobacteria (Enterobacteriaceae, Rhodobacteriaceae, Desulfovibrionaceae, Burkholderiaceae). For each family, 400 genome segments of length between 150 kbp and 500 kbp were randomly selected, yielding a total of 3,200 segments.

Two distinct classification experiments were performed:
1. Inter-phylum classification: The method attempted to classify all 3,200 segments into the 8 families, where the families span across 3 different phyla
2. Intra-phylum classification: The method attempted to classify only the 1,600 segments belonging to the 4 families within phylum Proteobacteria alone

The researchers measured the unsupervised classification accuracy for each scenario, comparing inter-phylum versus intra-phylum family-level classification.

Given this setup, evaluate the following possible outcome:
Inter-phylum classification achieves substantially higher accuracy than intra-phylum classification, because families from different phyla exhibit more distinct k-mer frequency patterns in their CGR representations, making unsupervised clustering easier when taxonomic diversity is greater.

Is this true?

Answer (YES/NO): NO